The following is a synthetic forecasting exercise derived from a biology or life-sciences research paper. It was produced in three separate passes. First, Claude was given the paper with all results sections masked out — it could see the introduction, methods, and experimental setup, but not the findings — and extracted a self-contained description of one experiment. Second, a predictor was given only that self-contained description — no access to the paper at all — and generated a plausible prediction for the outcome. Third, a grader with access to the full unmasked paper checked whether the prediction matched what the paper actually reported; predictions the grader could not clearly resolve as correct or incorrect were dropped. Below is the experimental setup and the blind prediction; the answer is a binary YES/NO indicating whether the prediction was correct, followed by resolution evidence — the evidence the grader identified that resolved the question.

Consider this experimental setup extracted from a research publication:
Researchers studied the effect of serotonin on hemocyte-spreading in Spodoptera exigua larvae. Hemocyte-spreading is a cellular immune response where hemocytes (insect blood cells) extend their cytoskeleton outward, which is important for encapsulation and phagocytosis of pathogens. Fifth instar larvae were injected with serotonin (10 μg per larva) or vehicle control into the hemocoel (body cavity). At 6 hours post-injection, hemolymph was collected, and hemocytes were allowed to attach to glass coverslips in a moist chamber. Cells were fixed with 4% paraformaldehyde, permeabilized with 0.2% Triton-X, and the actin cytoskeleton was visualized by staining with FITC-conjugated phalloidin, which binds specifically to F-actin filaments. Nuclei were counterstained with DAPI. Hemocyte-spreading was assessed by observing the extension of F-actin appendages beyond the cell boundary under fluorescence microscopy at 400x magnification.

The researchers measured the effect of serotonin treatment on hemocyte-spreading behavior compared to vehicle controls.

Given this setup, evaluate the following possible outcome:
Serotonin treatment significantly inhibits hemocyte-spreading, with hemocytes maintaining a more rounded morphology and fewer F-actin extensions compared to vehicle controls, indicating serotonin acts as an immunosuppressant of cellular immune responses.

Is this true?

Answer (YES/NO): NO